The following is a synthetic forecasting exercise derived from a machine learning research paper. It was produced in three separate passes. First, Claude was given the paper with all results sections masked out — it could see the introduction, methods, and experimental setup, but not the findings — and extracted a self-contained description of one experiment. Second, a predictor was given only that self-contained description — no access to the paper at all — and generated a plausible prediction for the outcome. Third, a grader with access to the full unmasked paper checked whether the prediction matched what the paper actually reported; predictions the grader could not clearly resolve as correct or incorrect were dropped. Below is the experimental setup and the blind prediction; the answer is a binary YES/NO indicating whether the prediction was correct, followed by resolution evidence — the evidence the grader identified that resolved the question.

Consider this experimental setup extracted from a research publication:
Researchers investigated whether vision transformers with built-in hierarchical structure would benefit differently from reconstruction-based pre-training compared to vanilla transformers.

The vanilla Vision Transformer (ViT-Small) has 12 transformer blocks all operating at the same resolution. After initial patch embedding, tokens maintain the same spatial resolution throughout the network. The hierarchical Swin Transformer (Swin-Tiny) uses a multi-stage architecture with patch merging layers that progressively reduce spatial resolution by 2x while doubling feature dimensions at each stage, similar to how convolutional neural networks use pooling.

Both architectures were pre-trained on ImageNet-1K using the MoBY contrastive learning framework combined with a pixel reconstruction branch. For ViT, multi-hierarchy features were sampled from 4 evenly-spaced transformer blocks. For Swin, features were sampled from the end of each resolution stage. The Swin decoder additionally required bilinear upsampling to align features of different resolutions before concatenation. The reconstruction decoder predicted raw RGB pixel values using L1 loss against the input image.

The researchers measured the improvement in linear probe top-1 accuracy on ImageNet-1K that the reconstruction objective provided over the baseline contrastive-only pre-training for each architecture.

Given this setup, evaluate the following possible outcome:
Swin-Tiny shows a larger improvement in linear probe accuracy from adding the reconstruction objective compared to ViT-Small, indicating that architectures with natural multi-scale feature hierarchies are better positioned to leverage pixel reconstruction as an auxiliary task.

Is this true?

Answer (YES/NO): NO